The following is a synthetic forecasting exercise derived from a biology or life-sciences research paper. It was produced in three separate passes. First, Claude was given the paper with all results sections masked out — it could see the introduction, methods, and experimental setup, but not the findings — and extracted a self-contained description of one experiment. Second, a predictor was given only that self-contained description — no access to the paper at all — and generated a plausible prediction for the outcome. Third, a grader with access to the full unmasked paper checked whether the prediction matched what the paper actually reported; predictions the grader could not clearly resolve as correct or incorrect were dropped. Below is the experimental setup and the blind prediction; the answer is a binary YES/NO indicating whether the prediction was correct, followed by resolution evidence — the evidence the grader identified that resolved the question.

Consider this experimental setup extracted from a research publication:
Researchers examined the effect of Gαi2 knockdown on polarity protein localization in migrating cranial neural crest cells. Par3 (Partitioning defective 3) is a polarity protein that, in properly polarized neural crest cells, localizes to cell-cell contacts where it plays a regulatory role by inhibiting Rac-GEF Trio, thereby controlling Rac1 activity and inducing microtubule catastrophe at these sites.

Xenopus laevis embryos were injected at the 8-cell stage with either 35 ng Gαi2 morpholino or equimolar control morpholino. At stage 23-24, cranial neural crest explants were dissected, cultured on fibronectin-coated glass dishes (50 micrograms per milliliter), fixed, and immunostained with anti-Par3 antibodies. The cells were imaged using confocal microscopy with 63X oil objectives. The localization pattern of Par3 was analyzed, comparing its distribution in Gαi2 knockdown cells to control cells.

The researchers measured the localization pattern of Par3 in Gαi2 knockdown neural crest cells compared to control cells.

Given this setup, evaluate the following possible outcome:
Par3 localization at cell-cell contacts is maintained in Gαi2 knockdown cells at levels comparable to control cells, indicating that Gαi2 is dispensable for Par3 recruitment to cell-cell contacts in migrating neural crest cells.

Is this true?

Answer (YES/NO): NO